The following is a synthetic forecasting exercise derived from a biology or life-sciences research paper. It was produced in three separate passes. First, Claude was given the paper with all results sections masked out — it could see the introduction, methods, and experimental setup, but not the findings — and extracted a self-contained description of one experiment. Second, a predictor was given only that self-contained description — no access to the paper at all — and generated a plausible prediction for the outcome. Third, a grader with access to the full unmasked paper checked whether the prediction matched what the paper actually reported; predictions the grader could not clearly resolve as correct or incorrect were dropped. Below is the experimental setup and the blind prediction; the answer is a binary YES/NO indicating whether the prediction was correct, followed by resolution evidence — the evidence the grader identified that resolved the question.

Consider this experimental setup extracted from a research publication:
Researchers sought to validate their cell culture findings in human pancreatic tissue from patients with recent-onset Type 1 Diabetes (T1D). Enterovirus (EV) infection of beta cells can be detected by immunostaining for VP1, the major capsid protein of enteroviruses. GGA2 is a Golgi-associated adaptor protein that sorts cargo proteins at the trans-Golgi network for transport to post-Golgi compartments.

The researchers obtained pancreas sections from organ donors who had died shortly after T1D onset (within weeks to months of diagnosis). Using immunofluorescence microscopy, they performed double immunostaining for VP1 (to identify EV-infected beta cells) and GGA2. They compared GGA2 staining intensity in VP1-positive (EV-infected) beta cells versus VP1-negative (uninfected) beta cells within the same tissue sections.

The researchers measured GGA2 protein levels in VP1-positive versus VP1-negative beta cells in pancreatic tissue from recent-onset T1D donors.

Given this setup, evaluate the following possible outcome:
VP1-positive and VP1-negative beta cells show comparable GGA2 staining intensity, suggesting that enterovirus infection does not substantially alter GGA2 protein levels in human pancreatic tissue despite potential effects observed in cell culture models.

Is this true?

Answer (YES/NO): NO